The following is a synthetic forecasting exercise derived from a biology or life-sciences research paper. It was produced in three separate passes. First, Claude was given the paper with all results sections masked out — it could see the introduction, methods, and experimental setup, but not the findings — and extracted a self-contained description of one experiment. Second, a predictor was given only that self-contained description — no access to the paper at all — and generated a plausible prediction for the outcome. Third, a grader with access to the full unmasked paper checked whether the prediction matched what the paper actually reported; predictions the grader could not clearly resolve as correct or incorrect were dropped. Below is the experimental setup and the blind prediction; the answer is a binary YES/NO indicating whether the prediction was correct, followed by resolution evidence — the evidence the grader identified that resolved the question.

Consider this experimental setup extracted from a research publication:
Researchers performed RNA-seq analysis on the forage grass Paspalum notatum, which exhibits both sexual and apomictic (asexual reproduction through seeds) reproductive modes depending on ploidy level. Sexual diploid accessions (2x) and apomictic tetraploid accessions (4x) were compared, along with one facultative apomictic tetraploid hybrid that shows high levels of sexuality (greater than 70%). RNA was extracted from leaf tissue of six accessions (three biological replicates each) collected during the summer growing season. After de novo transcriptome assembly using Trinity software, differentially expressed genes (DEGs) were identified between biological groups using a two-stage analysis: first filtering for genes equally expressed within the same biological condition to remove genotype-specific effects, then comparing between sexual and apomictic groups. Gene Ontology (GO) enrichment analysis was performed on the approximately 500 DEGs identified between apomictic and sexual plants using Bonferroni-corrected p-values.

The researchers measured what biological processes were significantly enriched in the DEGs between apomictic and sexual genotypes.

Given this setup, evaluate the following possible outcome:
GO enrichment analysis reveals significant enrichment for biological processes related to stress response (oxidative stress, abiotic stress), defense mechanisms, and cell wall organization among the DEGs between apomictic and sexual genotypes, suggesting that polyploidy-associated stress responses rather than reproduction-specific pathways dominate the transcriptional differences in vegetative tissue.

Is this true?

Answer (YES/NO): NO